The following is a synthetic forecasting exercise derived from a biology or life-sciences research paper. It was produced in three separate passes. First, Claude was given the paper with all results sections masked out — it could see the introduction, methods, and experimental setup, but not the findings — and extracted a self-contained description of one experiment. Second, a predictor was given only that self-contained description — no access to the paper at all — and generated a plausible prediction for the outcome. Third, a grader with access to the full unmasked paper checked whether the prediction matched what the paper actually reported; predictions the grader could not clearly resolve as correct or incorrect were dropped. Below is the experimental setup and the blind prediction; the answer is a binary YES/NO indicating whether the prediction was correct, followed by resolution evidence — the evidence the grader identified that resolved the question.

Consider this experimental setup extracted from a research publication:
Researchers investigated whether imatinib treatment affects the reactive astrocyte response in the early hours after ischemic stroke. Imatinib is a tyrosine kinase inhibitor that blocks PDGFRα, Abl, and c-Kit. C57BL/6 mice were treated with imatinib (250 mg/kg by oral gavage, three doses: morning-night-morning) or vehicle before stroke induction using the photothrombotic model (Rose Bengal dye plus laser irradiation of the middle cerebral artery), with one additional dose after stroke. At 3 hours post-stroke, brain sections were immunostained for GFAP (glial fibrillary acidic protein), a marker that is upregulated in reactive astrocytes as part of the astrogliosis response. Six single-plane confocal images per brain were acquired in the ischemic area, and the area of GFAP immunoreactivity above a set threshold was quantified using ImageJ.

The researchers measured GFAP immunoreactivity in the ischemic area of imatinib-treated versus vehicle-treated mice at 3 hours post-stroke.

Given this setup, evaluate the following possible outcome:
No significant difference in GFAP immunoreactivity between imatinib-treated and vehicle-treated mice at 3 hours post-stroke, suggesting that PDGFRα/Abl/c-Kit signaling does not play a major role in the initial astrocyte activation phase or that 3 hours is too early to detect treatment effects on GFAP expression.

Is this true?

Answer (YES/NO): NO